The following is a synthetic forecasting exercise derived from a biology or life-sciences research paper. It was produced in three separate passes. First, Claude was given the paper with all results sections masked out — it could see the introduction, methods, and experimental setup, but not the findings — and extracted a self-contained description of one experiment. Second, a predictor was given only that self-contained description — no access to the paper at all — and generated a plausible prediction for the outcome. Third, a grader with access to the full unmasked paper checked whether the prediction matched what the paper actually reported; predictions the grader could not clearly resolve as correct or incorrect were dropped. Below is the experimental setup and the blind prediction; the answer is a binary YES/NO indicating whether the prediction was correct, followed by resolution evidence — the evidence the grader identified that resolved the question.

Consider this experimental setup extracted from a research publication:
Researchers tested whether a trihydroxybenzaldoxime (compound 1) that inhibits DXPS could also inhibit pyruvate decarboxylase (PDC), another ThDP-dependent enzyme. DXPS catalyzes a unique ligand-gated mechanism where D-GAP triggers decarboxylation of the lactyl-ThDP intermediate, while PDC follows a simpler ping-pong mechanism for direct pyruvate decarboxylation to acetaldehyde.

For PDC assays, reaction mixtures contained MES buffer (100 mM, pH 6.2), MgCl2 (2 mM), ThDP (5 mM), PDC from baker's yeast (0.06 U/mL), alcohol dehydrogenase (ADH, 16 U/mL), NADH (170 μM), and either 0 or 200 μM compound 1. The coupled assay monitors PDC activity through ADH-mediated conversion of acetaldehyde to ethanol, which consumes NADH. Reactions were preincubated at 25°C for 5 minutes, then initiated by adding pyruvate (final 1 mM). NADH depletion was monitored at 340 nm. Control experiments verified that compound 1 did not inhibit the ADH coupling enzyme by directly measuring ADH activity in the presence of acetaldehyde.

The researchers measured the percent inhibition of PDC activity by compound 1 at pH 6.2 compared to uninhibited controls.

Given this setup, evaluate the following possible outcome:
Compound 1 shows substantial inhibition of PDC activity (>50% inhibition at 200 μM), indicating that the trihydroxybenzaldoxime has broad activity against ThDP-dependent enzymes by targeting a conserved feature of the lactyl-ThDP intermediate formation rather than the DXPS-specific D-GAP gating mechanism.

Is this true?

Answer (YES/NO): NO